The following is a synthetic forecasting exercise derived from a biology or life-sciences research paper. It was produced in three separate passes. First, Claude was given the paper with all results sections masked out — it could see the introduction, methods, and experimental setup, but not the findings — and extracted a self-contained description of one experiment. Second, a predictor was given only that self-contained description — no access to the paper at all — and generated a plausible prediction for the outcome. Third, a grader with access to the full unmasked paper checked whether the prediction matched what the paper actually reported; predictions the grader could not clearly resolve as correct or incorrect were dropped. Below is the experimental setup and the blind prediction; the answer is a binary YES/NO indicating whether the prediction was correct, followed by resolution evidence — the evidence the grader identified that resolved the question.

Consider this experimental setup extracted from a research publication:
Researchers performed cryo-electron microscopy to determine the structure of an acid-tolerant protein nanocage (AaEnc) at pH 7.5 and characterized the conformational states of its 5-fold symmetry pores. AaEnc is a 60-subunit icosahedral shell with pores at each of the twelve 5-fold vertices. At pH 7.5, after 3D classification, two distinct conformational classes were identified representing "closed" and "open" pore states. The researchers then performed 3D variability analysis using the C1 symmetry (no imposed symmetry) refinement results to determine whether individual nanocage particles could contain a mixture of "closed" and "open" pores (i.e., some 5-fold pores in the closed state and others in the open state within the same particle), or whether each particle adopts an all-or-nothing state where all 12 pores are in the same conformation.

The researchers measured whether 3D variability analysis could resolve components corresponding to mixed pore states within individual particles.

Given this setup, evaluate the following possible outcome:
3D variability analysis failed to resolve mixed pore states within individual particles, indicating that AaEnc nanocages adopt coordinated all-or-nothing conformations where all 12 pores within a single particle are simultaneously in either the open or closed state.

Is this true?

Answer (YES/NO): YES